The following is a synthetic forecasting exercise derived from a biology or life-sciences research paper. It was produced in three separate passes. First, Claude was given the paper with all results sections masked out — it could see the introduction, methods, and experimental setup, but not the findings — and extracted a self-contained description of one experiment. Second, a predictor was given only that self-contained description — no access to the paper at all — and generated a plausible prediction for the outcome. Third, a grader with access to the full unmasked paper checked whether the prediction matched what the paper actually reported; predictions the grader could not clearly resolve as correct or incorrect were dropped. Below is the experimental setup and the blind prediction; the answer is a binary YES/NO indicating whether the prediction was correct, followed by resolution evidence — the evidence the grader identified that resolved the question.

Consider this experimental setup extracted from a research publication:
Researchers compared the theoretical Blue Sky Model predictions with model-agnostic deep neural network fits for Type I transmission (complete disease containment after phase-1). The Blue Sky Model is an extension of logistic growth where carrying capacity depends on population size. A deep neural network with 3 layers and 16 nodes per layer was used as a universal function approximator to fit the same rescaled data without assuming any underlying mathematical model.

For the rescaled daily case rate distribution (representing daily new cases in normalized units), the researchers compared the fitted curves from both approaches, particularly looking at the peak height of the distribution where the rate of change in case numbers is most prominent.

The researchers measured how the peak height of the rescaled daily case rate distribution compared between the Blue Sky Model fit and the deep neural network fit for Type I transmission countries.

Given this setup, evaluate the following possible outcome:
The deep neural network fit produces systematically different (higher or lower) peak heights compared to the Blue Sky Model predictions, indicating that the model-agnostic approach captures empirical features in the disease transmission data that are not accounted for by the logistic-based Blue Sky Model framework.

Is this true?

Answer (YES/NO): NO